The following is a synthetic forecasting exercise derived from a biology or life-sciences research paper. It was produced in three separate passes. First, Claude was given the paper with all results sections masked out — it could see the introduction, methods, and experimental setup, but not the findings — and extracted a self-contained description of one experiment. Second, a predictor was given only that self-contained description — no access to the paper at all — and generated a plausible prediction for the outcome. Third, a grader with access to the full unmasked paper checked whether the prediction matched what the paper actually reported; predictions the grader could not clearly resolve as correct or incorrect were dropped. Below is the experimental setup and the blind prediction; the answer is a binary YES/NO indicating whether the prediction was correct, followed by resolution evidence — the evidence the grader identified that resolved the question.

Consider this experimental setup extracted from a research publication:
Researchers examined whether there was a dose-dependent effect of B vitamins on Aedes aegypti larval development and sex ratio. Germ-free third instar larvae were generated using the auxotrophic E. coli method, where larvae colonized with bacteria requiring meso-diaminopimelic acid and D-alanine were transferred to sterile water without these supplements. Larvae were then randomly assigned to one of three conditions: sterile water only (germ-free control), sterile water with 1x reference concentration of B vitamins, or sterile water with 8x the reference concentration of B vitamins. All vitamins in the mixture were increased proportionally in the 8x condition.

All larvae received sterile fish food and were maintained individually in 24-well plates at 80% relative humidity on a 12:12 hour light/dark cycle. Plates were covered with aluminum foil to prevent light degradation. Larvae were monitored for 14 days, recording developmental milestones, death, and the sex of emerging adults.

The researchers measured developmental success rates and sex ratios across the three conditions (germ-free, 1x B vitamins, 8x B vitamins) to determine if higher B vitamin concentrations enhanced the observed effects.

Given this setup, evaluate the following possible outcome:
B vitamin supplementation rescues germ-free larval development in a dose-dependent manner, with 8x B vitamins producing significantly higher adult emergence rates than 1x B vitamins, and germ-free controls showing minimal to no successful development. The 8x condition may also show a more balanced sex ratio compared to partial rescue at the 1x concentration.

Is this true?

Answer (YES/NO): NO